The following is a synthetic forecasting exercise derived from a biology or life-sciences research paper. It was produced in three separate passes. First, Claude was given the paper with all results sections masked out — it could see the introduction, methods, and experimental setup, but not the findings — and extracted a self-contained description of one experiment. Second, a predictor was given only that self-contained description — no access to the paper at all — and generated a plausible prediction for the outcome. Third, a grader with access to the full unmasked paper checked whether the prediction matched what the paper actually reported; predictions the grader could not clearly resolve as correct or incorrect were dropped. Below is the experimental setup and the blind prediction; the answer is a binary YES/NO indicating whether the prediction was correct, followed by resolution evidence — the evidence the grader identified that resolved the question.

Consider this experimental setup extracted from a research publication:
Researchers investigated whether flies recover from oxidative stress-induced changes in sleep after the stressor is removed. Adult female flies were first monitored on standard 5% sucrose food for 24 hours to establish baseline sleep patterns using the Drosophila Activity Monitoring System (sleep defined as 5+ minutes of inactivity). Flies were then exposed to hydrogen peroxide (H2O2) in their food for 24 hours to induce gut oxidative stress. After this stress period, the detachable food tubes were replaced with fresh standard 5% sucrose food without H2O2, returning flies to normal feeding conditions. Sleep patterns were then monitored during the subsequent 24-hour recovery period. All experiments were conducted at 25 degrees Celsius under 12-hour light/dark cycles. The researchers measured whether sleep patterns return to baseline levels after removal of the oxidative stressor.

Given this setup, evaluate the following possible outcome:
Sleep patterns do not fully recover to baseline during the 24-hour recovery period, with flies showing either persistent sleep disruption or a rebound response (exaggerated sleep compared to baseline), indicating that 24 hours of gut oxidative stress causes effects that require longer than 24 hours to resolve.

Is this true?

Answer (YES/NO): YES